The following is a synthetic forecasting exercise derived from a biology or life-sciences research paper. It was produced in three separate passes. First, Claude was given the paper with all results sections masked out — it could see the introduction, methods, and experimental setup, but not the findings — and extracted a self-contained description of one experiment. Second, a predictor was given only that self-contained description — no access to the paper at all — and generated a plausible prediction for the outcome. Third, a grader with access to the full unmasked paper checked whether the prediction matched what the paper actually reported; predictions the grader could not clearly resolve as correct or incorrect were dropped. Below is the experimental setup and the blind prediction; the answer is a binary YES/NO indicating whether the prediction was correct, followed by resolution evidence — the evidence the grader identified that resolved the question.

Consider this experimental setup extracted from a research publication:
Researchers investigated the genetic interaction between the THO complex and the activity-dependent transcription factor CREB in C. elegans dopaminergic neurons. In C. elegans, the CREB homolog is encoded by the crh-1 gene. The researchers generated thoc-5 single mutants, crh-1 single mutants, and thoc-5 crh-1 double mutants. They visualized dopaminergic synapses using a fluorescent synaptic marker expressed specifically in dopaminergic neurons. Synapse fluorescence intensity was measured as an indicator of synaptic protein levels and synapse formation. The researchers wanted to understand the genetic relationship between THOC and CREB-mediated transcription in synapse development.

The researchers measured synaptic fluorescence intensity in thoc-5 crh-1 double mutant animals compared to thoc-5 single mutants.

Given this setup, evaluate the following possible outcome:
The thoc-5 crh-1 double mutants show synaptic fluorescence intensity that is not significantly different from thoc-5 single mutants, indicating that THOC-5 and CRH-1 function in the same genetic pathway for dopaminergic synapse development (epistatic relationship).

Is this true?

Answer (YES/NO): NO